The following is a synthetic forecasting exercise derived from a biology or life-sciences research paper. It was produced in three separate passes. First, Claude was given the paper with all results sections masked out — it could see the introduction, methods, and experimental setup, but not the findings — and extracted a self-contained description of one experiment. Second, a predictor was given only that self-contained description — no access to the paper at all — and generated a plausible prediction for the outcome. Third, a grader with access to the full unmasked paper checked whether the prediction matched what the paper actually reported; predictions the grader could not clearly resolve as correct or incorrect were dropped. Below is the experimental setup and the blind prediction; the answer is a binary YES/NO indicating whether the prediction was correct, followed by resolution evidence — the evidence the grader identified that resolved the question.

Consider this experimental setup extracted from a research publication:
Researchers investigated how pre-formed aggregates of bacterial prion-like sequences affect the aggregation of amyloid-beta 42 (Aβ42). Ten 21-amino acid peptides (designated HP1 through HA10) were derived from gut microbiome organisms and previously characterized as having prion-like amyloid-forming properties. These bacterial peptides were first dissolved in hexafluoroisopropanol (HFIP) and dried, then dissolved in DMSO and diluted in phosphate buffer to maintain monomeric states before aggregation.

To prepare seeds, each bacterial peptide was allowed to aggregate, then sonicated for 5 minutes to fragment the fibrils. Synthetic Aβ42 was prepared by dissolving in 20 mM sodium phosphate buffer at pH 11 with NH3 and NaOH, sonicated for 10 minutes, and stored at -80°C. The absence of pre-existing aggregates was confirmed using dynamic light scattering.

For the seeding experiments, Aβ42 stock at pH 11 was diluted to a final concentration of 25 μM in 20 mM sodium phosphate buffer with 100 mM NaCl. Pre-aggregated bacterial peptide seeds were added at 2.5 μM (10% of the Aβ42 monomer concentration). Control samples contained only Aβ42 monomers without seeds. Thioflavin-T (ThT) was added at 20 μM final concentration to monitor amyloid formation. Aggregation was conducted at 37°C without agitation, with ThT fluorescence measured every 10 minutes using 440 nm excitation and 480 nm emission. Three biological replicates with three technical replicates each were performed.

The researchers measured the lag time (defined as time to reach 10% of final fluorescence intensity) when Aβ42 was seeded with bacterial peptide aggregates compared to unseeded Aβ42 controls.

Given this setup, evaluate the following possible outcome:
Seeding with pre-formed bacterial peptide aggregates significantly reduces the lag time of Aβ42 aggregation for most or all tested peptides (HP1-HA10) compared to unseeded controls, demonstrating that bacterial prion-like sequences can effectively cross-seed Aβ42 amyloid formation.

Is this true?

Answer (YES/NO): YES